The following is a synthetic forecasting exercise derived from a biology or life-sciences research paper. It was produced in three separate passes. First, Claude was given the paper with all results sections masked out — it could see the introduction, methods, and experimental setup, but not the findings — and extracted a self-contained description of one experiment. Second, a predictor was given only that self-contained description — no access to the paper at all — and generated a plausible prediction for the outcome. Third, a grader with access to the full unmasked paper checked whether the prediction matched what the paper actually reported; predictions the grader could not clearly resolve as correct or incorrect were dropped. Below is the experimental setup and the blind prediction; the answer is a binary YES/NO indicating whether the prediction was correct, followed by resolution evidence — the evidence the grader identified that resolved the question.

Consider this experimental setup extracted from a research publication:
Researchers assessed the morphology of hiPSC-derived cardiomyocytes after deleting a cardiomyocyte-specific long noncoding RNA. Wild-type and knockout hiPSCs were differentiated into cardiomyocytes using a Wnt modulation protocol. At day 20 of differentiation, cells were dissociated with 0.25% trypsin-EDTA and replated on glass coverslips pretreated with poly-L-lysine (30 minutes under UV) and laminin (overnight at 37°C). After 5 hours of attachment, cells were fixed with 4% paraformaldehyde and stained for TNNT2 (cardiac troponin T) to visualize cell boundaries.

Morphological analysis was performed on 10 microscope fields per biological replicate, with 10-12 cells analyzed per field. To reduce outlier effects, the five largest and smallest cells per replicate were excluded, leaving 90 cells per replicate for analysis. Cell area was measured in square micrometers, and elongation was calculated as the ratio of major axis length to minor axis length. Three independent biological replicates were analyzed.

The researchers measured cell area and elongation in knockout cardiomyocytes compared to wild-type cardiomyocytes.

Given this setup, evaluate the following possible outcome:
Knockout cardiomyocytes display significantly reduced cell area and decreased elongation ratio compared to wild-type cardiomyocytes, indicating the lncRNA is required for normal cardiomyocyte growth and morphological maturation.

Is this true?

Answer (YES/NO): YES